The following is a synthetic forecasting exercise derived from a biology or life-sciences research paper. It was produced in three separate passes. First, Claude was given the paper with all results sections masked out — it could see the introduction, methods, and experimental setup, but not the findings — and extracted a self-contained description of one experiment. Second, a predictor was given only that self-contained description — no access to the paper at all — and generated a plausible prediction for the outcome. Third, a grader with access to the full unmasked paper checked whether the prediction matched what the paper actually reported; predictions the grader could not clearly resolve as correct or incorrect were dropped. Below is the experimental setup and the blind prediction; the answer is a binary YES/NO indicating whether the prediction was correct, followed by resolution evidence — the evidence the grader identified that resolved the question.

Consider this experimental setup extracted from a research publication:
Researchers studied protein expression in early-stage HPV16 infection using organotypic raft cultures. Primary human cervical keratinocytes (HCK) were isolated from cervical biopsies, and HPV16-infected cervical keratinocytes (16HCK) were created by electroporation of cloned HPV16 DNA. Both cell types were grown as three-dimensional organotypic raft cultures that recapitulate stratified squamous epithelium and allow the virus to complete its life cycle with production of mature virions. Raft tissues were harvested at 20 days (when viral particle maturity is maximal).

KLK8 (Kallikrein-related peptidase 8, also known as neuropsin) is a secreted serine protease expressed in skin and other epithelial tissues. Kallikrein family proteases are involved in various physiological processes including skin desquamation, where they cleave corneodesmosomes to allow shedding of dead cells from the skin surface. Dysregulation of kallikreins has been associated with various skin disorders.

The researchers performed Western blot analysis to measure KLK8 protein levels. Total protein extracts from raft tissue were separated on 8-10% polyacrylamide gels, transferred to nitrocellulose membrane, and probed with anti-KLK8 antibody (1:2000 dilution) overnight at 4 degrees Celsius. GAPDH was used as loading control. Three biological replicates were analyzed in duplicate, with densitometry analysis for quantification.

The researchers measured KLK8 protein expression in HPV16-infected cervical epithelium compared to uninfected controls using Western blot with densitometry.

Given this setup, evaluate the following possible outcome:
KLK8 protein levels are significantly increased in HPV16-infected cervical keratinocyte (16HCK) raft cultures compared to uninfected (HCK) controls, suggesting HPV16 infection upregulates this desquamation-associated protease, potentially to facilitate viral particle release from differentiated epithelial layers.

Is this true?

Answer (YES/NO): NO